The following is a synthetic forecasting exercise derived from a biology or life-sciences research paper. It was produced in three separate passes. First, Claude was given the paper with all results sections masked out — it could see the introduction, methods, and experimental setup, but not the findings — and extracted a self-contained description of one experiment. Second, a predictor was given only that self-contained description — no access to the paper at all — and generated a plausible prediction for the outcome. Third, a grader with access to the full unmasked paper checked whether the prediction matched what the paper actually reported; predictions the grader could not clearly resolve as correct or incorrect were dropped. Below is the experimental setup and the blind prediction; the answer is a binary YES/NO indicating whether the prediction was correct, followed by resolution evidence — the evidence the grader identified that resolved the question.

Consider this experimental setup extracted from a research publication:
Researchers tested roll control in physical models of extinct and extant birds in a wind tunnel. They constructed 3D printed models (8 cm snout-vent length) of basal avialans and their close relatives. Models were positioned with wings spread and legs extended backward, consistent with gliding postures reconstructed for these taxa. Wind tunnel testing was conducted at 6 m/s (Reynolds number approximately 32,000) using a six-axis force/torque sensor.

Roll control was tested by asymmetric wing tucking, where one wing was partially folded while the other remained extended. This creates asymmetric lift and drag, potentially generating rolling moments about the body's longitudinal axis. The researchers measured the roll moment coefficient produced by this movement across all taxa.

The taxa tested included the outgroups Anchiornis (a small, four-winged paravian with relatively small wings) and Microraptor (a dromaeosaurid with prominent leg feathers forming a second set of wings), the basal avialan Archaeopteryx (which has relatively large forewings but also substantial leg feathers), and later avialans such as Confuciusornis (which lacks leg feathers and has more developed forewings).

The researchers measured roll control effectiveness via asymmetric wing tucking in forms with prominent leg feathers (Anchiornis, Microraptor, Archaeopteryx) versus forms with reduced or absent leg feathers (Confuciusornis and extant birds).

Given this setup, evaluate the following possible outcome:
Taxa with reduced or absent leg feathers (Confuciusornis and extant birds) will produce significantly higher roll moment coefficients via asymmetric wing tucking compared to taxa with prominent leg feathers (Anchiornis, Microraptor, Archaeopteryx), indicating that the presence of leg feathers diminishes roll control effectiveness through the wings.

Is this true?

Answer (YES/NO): NO